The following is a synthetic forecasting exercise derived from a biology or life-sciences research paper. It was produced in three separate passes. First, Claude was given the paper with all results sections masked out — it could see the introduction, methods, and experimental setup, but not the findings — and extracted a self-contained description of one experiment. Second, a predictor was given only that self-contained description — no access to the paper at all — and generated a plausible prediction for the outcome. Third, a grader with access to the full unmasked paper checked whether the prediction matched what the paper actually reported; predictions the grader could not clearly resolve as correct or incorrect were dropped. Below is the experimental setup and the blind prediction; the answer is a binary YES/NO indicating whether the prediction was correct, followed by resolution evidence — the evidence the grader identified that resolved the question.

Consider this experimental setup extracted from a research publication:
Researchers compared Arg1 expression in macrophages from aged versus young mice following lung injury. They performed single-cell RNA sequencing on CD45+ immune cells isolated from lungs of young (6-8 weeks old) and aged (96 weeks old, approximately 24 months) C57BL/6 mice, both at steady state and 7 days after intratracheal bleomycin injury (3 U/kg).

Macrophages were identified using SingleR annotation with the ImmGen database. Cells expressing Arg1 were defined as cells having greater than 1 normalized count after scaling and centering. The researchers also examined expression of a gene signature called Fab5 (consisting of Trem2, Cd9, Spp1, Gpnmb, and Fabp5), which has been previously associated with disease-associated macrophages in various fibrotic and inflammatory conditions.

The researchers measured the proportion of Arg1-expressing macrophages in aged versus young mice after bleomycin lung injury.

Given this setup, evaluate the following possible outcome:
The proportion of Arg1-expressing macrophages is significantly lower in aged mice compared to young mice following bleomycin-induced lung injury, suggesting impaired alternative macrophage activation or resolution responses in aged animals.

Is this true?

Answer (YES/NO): NO